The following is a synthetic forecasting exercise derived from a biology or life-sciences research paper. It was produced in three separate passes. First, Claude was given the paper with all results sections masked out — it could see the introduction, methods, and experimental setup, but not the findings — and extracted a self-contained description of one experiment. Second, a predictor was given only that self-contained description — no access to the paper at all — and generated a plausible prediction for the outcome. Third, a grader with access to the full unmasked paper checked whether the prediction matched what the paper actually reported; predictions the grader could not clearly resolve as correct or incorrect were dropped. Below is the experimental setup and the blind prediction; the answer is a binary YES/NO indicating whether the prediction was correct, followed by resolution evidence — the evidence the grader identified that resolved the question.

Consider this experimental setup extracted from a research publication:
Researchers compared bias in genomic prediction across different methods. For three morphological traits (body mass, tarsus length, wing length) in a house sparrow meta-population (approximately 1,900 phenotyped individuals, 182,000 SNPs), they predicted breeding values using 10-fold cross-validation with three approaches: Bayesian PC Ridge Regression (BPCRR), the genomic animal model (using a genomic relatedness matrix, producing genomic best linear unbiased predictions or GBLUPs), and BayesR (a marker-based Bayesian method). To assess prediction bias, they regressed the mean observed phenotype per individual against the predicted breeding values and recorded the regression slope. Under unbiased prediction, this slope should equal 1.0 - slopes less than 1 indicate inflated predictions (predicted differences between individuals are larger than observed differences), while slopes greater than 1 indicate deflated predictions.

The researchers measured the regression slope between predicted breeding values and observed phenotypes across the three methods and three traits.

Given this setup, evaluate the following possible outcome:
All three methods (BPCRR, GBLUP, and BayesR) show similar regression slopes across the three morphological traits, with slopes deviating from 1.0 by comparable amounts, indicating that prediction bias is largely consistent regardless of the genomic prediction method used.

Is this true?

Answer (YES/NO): NO